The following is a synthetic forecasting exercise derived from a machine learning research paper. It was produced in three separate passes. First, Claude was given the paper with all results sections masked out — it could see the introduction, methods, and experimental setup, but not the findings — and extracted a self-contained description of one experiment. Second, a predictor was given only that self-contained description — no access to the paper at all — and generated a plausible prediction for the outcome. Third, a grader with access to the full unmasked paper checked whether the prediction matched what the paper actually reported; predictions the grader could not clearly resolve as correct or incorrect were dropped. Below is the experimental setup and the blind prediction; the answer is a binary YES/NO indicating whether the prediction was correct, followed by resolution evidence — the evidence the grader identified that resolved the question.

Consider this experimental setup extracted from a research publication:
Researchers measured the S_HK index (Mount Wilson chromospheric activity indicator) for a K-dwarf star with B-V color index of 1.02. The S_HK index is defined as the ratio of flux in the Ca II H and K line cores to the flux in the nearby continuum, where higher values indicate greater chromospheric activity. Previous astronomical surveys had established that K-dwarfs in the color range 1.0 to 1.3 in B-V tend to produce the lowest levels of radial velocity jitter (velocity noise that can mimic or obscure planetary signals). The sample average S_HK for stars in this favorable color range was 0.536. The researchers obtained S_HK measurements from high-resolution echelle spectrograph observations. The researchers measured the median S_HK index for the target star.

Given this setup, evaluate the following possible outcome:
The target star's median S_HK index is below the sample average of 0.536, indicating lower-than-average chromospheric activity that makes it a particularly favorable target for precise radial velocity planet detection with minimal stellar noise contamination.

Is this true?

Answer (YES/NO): YES